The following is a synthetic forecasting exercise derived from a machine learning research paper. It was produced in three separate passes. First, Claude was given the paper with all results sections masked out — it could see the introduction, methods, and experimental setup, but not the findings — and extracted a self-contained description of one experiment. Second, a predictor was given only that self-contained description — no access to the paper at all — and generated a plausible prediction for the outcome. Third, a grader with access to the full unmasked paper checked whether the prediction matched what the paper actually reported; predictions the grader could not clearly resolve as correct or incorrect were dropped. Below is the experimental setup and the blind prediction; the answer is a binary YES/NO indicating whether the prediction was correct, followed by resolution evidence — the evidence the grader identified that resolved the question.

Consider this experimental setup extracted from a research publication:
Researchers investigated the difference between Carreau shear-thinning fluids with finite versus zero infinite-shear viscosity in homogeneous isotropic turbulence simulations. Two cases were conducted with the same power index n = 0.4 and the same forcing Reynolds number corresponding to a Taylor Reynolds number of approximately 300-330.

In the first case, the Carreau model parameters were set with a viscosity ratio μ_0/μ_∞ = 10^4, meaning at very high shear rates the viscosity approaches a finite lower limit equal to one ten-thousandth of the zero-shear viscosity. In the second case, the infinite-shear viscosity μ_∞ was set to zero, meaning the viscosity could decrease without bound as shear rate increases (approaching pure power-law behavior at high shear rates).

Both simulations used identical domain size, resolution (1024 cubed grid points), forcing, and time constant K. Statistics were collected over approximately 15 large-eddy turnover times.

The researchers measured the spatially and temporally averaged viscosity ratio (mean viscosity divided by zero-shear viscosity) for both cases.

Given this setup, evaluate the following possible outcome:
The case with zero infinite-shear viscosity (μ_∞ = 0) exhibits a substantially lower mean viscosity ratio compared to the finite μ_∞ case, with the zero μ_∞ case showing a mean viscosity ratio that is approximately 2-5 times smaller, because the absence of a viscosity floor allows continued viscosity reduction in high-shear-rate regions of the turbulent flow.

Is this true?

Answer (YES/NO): NO